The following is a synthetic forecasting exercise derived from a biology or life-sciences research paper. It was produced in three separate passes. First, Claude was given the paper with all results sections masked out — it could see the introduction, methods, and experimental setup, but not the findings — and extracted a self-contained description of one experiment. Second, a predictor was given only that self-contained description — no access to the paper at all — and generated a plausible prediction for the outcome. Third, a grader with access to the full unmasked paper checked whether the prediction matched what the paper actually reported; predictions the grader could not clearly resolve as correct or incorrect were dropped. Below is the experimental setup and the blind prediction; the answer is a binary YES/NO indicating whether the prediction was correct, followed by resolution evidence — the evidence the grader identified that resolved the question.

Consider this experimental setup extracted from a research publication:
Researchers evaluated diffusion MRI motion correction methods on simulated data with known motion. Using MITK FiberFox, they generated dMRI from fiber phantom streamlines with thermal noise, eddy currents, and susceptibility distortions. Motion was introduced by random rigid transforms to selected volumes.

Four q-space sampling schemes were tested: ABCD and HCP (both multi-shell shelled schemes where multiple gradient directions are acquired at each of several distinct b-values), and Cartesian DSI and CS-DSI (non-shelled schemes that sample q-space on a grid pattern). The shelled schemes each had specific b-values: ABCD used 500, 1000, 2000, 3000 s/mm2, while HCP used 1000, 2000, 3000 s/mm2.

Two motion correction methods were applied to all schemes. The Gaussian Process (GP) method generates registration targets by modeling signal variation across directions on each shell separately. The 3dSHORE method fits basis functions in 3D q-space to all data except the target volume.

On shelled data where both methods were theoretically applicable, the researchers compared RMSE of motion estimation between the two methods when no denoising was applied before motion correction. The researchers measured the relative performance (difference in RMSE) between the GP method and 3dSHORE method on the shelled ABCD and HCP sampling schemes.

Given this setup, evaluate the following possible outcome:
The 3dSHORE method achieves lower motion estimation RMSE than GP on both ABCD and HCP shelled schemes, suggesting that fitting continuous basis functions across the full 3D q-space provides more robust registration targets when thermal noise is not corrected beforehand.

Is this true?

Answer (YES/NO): YES